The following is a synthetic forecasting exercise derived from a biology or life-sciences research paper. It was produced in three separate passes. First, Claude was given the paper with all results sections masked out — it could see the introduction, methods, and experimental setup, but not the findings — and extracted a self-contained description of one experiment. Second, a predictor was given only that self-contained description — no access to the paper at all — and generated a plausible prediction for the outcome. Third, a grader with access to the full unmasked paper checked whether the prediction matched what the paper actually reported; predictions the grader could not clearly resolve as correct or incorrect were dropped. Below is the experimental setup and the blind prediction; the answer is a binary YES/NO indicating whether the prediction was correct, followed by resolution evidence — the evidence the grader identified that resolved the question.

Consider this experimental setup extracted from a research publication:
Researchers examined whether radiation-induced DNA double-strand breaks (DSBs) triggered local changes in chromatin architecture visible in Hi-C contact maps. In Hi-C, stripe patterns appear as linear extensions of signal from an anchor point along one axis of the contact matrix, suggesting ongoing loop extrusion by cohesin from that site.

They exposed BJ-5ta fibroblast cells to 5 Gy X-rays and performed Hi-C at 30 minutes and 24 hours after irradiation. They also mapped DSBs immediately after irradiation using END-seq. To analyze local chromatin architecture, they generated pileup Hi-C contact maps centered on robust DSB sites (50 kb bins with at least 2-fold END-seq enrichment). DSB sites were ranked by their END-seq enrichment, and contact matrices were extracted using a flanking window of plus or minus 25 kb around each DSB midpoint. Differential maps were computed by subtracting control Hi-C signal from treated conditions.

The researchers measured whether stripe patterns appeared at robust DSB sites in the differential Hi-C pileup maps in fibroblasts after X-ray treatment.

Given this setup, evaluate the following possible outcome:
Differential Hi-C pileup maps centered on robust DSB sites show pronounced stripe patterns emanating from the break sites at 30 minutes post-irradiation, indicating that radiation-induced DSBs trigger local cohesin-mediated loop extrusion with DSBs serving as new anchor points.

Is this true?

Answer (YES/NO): NO